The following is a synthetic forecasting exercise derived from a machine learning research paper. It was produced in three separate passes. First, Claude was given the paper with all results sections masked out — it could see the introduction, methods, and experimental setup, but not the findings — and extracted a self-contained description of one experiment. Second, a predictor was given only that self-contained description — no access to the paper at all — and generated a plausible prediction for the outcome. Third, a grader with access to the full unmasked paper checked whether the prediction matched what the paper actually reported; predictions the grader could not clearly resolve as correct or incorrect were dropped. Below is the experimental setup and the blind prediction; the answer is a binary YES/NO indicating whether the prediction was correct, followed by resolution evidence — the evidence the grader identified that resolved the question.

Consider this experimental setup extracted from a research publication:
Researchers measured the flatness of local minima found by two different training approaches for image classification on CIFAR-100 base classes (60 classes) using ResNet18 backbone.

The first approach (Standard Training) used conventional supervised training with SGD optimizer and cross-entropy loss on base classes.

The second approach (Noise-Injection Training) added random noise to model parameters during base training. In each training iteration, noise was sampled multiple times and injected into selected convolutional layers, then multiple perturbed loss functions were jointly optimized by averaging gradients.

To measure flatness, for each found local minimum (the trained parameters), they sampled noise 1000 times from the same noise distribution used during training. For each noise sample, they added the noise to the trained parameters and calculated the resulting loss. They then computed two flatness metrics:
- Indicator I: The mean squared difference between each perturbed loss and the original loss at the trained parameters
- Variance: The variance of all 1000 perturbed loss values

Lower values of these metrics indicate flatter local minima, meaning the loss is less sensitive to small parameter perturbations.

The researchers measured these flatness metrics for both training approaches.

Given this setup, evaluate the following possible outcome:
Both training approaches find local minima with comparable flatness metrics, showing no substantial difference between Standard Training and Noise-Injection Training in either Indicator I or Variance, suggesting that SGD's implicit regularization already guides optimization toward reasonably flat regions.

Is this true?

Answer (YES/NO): NO